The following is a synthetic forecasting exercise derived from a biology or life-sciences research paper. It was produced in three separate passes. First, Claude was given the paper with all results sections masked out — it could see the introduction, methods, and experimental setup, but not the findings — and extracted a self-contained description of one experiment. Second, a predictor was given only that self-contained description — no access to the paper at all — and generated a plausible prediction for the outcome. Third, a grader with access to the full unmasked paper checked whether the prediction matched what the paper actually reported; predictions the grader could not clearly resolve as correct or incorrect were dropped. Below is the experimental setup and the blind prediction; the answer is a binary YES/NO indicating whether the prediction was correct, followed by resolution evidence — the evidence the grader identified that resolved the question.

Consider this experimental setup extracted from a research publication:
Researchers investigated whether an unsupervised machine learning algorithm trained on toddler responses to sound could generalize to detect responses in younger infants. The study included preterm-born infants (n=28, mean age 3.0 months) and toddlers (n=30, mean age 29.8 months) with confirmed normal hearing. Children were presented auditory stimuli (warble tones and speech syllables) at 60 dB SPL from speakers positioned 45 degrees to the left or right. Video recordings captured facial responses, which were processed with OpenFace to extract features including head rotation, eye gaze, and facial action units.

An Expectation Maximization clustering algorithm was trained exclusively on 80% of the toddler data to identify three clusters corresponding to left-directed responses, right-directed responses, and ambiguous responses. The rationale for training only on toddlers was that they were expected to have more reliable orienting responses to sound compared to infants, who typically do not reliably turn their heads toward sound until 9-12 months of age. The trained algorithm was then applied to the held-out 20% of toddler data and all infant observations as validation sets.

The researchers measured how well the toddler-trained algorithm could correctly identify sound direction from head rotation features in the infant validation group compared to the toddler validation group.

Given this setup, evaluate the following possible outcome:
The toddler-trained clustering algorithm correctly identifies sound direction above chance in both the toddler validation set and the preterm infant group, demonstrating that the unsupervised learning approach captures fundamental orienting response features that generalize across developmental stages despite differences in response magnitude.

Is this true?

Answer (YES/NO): NO